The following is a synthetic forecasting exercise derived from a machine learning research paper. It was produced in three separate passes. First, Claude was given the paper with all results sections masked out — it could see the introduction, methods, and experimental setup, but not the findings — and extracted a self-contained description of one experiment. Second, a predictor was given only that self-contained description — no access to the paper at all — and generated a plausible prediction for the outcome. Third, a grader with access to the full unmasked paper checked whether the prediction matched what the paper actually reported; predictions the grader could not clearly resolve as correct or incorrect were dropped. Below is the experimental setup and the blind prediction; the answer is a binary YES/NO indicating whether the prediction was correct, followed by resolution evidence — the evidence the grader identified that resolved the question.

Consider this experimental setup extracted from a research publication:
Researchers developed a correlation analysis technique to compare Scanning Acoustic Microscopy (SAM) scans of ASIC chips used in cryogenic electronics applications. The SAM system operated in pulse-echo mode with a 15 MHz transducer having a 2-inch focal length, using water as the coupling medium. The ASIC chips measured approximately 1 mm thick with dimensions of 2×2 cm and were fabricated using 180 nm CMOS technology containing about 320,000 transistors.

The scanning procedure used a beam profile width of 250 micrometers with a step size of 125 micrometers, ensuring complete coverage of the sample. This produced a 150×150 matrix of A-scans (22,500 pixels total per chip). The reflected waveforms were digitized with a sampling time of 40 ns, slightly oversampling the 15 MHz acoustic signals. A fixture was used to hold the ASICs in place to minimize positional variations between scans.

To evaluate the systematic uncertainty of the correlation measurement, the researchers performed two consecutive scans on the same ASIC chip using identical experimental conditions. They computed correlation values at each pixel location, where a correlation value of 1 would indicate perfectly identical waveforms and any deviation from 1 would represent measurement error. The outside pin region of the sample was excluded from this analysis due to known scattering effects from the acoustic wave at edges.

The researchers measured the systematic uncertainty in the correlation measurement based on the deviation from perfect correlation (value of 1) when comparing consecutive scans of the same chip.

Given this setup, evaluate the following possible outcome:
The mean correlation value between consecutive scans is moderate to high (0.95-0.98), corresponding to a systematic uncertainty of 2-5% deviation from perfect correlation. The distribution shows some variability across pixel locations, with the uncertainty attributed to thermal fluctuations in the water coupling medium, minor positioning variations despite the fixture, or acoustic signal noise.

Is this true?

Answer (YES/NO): YES